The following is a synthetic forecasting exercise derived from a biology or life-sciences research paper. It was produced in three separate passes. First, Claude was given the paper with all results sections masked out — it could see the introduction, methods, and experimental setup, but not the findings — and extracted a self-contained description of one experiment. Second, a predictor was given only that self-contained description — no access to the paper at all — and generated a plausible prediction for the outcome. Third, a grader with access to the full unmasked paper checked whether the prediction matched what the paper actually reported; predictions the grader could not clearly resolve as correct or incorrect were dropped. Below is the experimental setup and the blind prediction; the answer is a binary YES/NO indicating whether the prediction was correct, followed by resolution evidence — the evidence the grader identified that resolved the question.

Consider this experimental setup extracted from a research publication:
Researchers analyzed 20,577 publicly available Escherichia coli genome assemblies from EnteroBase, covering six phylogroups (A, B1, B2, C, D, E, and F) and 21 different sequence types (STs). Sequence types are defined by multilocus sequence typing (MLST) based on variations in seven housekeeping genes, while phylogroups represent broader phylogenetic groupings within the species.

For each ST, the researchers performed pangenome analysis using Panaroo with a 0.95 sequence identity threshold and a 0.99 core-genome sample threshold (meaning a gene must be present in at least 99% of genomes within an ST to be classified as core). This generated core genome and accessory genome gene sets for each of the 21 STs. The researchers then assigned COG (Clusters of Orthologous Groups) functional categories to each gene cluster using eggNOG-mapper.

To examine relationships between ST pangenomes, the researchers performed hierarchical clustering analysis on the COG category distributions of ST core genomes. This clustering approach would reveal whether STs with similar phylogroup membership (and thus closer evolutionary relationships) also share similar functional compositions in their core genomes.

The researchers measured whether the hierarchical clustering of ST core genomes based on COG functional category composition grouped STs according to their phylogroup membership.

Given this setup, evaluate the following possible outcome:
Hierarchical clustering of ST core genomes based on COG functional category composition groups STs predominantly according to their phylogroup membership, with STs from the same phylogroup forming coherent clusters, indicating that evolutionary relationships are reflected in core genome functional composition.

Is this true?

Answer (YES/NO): NO